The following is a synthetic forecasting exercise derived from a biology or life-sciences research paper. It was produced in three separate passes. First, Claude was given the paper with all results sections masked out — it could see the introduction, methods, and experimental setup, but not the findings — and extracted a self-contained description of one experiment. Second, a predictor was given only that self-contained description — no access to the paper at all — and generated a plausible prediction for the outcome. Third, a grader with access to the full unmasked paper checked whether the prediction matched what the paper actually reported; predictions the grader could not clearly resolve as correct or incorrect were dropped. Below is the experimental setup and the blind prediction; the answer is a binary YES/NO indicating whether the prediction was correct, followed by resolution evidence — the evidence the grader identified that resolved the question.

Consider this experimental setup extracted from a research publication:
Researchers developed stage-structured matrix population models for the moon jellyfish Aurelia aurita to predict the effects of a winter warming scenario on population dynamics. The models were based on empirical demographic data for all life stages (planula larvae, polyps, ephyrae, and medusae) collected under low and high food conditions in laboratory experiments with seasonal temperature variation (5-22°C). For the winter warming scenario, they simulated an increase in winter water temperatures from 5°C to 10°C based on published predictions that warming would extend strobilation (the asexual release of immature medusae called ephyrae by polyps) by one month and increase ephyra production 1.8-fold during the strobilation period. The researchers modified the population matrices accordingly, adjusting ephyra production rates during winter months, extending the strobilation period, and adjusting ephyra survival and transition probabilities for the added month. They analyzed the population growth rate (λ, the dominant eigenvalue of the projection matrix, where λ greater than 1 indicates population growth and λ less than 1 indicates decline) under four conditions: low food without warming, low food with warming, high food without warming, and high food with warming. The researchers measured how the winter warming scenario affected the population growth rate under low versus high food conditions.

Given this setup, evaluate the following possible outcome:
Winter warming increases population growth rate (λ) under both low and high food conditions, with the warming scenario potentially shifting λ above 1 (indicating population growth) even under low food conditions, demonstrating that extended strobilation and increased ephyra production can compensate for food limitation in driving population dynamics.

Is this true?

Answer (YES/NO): YES